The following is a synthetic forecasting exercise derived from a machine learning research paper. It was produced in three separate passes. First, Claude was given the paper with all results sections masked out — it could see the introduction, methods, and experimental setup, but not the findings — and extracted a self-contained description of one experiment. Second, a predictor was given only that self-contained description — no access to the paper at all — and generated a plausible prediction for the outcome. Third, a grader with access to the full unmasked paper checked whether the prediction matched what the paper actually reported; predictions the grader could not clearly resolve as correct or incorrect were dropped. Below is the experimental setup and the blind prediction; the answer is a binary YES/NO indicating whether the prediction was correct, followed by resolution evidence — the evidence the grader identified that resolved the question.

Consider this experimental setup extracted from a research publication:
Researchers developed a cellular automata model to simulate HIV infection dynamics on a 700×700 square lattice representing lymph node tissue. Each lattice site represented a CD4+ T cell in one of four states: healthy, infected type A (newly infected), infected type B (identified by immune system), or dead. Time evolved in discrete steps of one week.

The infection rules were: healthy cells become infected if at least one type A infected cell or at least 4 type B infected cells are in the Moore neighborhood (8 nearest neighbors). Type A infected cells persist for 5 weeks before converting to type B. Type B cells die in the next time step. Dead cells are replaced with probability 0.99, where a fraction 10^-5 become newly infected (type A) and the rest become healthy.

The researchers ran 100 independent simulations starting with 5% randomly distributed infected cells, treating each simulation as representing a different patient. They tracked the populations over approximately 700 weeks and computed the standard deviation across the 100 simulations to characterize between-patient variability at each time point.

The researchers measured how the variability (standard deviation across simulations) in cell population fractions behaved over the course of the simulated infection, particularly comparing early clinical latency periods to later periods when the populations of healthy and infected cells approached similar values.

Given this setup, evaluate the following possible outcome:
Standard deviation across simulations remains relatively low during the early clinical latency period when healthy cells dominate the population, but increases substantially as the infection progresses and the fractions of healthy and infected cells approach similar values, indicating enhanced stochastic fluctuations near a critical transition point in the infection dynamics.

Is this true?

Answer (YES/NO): YES